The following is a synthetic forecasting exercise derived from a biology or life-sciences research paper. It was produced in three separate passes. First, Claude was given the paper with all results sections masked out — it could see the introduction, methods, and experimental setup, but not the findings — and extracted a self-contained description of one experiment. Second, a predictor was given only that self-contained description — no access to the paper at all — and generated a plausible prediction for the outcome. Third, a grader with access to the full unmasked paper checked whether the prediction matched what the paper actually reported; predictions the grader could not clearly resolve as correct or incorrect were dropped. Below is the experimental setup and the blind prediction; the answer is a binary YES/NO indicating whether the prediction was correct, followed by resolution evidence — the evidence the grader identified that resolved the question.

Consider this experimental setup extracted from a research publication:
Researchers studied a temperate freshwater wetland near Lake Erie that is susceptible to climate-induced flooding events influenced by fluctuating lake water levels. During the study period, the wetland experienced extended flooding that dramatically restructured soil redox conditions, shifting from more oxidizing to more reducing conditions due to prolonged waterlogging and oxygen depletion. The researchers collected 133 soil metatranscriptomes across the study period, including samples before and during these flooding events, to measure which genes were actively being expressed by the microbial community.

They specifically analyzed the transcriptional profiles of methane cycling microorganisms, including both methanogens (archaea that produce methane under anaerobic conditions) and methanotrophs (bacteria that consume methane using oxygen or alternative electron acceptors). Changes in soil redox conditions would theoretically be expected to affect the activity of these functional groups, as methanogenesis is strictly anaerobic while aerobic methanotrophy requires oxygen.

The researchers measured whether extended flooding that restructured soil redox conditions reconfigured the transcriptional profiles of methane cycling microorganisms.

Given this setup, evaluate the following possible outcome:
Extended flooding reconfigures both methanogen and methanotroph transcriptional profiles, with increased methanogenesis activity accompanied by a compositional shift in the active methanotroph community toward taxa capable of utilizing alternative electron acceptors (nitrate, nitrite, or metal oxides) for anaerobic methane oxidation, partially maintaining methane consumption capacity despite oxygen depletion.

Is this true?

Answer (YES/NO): NO